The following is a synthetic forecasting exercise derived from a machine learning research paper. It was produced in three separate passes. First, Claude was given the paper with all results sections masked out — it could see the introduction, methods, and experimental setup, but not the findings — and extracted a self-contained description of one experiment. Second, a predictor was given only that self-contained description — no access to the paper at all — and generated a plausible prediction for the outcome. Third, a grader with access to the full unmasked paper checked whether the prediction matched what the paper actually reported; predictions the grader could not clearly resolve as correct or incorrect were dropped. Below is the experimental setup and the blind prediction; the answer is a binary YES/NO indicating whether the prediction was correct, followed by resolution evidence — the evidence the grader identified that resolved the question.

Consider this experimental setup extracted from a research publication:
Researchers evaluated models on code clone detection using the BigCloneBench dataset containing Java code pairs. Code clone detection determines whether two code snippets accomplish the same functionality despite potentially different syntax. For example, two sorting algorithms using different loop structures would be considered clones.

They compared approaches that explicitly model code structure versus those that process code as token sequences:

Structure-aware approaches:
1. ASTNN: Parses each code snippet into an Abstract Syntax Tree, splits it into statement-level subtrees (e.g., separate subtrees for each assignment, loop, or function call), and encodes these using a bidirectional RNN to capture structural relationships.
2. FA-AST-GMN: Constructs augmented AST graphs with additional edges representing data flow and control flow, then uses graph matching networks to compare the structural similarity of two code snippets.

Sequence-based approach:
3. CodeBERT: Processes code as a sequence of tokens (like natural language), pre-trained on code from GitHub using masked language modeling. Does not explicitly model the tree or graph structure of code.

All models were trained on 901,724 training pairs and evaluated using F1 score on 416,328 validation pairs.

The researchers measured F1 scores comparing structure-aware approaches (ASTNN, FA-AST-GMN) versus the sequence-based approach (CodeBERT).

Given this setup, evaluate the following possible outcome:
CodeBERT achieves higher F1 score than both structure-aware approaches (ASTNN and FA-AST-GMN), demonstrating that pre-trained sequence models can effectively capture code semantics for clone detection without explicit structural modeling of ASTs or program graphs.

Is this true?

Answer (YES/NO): YES